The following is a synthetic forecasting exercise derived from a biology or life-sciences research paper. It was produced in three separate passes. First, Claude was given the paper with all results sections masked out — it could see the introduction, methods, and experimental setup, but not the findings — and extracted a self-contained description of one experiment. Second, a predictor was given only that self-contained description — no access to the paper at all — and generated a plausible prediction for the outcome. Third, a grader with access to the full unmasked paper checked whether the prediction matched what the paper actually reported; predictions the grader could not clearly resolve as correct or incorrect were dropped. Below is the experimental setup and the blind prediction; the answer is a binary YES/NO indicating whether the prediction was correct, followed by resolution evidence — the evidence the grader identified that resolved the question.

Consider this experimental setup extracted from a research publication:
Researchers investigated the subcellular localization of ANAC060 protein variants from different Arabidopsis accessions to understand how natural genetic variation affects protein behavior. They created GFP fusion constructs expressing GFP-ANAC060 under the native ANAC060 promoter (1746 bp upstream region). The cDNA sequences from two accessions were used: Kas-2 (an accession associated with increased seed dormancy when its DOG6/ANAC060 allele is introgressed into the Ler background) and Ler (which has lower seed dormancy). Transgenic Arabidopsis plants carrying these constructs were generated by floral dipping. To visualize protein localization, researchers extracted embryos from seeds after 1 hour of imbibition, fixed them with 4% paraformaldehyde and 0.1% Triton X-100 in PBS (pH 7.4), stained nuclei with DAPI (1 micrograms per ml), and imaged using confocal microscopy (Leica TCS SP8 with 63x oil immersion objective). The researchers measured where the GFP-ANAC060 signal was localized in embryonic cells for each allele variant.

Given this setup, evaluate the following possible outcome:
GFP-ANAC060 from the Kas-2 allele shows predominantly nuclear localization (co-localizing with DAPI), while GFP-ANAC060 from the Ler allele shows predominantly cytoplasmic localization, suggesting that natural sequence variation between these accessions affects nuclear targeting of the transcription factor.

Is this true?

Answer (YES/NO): NO